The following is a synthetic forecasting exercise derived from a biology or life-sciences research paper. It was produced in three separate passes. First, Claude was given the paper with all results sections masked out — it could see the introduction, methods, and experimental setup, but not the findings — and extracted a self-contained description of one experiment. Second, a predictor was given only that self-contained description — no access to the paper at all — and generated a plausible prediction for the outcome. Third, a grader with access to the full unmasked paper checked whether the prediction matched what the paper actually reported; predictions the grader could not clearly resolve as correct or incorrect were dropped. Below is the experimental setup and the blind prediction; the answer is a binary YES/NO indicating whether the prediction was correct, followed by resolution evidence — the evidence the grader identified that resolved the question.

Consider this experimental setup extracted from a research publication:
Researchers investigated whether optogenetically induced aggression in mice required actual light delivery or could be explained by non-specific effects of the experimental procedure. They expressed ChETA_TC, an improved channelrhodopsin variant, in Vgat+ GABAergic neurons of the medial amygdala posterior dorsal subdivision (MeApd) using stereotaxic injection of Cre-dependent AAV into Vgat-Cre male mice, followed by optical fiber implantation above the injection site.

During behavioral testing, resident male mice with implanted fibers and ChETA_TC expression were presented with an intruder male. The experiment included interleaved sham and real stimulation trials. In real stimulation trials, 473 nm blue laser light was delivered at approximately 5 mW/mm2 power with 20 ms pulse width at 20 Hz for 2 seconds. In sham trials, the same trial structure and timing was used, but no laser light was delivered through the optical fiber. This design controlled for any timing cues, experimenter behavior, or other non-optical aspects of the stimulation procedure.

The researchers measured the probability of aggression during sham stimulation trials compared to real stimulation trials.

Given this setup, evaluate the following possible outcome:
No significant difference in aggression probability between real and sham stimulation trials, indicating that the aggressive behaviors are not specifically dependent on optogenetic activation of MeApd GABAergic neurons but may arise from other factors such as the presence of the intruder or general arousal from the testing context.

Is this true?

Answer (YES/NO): NO